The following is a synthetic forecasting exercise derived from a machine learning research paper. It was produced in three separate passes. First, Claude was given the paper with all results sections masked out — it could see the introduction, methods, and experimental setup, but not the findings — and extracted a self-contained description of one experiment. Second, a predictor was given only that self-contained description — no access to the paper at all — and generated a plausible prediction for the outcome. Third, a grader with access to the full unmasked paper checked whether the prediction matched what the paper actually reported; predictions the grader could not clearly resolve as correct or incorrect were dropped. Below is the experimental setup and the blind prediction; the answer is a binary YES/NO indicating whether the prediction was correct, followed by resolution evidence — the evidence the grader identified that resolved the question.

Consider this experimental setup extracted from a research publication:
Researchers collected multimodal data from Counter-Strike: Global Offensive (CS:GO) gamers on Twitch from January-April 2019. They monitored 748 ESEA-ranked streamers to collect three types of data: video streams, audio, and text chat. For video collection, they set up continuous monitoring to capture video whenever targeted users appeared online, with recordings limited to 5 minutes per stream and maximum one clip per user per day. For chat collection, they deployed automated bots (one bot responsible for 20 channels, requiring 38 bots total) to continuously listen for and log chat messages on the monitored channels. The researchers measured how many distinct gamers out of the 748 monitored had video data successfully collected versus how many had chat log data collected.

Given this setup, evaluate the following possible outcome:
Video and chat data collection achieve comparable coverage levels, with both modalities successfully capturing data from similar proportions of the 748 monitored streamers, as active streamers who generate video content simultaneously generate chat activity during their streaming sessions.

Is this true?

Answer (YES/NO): NO